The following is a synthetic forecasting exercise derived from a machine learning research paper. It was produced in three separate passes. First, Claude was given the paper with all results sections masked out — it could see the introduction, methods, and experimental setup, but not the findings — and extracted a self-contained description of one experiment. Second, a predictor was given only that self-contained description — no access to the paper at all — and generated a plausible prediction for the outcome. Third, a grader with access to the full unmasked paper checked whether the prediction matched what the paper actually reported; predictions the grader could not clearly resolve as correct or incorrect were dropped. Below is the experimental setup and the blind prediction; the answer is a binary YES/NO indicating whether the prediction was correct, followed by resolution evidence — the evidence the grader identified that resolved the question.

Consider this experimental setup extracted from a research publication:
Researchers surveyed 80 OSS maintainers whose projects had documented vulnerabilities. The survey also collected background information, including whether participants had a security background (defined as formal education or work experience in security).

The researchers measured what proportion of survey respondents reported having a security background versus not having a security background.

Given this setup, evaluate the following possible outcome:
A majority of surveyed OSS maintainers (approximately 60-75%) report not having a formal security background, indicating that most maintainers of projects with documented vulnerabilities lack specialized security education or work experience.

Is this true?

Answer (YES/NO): YES